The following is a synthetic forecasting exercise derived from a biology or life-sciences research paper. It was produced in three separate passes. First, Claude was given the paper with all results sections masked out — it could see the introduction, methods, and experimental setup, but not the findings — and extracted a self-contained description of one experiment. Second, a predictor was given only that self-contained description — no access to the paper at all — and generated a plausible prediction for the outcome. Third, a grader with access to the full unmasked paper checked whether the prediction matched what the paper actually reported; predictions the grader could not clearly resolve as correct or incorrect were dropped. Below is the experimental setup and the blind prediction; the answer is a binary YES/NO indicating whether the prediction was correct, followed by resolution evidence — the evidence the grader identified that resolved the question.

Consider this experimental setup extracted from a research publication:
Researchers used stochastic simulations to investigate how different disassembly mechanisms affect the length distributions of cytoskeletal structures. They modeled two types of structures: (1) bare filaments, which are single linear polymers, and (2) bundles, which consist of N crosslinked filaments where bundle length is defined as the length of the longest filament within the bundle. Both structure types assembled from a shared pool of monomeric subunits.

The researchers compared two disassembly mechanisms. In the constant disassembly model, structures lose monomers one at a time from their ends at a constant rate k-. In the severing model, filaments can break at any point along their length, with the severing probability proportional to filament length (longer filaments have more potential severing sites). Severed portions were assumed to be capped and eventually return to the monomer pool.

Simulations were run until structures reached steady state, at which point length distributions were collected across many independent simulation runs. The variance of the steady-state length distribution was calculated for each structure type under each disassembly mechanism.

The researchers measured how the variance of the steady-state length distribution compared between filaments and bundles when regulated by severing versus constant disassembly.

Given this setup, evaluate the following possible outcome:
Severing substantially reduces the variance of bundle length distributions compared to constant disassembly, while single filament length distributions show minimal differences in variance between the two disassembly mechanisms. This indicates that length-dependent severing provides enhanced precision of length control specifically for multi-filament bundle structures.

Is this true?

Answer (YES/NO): NO